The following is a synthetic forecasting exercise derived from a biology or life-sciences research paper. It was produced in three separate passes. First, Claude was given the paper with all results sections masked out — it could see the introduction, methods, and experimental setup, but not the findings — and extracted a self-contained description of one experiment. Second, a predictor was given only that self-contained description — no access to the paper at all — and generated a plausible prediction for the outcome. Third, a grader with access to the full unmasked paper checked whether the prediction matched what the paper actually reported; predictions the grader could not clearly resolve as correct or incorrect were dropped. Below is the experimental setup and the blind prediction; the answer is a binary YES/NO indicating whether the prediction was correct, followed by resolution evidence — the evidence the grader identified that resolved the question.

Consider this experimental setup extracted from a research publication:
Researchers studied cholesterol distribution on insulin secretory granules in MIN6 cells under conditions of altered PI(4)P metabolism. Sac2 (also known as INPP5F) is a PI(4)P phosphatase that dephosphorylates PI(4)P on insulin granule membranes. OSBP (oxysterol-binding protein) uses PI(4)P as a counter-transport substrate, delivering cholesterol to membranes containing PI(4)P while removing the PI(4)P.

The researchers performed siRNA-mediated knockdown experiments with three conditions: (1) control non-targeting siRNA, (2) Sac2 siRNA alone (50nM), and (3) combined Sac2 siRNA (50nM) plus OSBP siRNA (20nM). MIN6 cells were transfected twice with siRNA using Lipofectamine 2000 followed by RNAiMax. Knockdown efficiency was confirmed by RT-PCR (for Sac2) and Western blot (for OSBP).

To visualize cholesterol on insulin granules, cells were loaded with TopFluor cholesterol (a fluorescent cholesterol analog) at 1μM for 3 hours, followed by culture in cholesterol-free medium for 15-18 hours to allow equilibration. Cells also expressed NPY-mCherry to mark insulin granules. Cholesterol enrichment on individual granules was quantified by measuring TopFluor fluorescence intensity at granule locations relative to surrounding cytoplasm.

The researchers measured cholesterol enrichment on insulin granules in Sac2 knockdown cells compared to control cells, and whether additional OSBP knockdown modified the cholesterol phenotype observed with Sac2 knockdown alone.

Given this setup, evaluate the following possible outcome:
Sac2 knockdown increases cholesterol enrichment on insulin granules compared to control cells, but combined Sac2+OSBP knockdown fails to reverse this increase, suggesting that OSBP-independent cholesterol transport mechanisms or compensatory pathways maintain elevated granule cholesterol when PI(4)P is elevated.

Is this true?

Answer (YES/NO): NO